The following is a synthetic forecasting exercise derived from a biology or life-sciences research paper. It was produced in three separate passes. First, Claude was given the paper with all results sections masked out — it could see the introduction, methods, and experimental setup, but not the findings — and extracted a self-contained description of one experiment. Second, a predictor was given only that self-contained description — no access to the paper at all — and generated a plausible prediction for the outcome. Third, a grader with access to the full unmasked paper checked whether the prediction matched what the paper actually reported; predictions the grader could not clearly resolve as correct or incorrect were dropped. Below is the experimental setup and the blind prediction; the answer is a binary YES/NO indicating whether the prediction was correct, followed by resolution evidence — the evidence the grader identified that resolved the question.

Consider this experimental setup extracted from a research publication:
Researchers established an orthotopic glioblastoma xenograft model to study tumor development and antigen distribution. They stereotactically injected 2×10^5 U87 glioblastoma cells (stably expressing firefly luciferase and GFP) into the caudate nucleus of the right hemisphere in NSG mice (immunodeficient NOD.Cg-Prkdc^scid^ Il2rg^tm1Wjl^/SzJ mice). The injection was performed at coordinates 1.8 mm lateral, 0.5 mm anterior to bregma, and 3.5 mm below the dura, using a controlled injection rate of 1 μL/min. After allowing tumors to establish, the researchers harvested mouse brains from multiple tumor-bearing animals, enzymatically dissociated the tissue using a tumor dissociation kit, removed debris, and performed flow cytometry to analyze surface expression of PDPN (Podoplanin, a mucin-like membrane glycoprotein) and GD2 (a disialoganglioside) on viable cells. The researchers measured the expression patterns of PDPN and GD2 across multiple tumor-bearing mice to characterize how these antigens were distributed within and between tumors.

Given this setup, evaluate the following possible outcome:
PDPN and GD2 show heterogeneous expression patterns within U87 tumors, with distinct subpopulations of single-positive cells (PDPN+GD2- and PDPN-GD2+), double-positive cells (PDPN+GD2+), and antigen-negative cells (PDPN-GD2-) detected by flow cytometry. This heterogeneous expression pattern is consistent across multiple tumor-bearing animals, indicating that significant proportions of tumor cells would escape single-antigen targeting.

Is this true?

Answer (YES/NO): NO